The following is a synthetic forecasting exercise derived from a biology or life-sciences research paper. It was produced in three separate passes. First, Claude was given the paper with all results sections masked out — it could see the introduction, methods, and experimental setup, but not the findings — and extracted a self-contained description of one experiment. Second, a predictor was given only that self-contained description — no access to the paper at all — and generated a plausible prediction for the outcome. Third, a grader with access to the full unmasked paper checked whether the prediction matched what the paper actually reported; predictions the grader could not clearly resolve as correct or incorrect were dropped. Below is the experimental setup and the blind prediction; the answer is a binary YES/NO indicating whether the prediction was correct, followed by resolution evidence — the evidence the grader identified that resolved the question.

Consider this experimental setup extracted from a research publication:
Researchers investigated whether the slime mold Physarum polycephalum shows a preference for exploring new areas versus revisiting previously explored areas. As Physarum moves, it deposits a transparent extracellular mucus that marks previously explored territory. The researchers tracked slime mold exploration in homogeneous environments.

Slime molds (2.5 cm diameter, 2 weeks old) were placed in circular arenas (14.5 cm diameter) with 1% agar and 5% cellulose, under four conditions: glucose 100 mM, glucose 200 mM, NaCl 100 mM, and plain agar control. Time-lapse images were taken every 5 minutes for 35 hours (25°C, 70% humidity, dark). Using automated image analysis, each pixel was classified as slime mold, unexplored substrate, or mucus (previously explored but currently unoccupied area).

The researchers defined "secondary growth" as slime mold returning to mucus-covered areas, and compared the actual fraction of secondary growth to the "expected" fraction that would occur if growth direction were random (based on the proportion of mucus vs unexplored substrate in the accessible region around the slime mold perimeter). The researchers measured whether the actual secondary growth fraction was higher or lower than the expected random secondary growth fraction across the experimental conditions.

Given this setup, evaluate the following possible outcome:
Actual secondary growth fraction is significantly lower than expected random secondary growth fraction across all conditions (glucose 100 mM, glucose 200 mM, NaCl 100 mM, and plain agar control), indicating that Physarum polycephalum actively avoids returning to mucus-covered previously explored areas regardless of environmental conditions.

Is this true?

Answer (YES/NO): NO